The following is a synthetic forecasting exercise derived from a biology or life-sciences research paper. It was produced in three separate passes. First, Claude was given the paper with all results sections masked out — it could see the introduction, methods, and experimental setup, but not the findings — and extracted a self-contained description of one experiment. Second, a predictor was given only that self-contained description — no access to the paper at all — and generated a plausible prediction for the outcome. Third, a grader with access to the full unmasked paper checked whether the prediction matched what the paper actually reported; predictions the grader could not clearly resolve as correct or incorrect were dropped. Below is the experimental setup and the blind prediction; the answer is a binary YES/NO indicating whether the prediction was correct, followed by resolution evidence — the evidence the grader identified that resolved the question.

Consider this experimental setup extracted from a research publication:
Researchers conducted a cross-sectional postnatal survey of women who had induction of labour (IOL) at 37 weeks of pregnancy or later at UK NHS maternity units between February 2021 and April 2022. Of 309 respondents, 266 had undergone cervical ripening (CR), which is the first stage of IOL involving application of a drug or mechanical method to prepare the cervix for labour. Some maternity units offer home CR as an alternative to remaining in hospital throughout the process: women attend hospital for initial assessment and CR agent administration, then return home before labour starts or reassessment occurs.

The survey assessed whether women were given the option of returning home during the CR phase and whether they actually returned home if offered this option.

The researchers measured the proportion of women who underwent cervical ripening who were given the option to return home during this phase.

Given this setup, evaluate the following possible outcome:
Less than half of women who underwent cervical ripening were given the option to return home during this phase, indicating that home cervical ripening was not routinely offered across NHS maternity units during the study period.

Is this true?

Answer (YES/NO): YES